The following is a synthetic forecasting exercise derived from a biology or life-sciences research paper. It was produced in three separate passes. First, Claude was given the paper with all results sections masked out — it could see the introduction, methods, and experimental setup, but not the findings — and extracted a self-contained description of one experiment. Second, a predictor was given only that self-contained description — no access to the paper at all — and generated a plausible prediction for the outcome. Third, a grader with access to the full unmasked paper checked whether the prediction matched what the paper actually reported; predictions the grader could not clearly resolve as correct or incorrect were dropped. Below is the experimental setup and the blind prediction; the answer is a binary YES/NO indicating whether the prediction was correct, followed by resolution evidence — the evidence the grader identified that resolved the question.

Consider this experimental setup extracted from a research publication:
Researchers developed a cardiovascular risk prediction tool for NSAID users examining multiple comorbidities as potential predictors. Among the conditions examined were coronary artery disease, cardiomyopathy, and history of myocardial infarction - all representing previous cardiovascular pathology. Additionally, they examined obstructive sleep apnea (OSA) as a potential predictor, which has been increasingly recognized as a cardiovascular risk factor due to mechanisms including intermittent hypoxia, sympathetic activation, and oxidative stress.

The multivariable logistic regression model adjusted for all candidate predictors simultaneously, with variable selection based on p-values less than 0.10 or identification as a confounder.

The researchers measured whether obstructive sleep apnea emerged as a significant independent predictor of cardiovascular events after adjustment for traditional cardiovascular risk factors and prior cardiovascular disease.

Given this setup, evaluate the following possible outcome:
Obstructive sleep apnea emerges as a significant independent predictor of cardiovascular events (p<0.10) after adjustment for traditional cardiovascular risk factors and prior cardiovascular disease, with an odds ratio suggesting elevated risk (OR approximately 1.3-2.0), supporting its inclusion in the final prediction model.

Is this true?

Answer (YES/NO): NO